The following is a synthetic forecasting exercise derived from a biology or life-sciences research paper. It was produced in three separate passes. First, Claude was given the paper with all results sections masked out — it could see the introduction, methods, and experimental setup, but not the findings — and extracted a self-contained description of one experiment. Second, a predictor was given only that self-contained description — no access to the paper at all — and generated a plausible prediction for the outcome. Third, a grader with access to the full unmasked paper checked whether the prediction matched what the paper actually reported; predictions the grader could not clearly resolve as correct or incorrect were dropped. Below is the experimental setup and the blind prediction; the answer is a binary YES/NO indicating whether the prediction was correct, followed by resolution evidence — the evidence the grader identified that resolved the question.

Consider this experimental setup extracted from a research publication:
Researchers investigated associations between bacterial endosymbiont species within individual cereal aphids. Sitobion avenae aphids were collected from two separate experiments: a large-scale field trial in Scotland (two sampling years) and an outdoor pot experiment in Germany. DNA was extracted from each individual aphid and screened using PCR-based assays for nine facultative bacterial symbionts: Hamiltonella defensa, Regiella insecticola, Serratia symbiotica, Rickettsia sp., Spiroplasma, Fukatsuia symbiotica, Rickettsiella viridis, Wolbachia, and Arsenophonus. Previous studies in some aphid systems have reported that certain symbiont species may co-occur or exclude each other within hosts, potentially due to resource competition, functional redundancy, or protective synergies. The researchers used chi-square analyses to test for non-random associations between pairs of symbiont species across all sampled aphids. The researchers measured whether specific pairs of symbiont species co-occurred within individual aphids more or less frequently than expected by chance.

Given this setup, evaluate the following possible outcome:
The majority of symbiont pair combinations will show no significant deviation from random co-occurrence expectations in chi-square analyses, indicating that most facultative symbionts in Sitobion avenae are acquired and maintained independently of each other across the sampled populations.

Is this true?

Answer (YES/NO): NO